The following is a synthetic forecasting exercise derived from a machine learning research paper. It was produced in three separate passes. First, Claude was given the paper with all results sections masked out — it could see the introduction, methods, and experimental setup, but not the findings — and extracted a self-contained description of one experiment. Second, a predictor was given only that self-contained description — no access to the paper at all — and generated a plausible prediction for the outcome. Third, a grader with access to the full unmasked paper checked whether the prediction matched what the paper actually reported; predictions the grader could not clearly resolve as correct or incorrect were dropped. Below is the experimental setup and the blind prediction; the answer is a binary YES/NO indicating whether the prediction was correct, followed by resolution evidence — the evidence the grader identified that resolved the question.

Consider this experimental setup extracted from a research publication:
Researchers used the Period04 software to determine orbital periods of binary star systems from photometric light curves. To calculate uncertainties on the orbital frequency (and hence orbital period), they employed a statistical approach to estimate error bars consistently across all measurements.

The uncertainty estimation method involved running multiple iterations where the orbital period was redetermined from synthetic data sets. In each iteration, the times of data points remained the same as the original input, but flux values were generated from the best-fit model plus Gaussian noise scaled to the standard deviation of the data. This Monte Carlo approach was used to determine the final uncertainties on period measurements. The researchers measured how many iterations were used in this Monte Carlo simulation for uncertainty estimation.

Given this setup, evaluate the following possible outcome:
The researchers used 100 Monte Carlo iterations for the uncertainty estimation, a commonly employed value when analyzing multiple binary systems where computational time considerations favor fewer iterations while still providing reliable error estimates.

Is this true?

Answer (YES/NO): NO